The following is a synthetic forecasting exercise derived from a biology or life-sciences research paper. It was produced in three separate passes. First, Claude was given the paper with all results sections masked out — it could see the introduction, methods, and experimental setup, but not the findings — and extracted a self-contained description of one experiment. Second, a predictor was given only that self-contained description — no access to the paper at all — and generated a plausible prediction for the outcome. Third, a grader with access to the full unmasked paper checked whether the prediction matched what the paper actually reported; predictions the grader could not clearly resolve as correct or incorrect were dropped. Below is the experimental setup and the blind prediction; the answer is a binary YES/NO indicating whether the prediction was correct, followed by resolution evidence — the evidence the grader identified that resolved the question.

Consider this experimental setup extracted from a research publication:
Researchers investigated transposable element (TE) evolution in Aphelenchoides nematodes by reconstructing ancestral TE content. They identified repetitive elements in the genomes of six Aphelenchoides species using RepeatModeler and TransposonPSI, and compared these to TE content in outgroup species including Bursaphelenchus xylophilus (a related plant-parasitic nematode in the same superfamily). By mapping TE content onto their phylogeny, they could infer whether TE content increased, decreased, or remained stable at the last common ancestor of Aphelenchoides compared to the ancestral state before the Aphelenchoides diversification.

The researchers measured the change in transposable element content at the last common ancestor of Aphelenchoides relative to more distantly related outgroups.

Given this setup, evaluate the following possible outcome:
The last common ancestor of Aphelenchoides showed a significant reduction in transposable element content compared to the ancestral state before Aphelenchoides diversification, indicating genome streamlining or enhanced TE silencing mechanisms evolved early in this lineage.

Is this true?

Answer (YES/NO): YES